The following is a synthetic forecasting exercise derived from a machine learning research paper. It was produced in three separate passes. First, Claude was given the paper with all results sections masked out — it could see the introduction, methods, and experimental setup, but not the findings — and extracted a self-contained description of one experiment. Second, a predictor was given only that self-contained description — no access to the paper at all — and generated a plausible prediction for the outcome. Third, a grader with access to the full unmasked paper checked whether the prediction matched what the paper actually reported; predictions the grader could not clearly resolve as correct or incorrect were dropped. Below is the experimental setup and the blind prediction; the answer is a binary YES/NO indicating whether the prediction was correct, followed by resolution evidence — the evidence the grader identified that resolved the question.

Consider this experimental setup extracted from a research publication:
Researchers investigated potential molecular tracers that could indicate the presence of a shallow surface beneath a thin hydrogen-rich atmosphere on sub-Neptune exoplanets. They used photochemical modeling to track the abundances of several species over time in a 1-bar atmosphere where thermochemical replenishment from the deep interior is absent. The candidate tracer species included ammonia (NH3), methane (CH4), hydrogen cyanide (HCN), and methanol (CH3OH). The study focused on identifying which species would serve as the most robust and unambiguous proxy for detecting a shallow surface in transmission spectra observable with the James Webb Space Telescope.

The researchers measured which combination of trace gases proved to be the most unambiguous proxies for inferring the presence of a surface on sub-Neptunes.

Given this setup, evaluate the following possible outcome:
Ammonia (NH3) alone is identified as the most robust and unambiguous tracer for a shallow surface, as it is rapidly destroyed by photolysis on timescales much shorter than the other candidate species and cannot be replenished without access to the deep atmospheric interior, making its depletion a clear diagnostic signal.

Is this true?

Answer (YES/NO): NO